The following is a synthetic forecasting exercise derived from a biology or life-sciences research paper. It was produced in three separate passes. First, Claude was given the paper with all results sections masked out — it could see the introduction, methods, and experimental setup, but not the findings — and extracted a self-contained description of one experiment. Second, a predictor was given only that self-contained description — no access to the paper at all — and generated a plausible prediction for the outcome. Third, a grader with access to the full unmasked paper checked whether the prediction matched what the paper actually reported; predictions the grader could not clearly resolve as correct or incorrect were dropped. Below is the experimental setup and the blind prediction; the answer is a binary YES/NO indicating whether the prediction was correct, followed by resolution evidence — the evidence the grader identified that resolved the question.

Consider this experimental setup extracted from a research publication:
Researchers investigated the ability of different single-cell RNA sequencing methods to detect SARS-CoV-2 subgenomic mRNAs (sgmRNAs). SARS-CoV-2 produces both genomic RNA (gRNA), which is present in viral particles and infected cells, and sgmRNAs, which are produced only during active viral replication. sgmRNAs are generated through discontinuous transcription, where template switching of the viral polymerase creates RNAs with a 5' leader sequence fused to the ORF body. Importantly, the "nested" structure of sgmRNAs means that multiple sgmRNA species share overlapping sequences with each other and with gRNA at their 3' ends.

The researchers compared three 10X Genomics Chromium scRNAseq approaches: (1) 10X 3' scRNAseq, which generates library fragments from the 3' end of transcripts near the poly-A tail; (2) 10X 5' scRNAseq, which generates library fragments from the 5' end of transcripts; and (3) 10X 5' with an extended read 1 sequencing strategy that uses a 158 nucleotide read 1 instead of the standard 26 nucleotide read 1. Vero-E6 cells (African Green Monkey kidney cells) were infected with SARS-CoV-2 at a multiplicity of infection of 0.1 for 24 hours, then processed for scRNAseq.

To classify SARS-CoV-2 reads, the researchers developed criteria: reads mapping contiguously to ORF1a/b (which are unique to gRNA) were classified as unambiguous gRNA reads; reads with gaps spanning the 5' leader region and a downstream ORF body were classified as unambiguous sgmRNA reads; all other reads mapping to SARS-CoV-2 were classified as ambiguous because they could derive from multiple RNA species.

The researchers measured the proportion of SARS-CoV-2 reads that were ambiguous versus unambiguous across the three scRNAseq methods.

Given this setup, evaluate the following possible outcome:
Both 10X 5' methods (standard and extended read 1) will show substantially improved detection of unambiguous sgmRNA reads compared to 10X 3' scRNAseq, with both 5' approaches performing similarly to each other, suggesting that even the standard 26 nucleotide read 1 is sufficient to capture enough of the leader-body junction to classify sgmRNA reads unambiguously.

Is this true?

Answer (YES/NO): NO